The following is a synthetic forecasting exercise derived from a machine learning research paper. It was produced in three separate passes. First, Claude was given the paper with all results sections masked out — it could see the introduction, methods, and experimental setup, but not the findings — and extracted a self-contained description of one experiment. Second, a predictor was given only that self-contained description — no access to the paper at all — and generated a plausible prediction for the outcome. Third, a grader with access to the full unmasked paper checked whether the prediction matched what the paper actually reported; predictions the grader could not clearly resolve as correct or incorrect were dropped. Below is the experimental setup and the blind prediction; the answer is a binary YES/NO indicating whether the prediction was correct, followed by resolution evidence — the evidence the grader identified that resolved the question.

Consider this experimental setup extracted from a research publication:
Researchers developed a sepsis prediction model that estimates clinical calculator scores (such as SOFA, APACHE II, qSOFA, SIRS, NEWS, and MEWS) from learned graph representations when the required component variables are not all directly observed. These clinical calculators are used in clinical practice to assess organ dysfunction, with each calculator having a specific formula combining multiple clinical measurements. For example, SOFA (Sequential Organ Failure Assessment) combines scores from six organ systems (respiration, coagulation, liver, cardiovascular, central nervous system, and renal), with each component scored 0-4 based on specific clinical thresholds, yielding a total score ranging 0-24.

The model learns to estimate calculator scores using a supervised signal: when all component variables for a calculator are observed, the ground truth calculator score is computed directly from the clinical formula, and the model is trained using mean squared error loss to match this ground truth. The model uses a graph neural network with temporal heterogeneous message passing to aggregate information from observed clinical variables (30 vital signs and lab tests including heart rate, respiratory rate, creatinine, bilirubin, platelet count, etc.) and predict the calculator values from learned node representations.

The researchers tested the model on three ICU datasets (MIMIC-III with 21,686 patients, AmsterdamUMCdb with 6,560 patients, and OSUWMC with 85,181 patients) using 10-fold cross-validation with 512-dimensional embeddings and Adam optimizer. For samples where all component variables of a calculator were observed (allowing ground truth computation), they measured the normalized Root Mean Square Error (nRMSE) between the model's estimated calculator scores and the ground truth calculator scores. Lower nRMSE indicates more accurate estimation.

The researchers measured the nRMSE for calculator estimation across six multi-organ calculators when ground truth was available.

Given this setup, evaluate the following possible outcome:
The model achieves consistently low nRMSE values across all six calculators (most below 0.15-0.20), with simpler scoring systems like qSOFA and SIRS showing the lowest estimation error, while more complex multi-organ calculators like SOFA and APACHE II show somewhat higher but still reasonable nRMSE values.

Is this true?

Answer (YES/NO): NO